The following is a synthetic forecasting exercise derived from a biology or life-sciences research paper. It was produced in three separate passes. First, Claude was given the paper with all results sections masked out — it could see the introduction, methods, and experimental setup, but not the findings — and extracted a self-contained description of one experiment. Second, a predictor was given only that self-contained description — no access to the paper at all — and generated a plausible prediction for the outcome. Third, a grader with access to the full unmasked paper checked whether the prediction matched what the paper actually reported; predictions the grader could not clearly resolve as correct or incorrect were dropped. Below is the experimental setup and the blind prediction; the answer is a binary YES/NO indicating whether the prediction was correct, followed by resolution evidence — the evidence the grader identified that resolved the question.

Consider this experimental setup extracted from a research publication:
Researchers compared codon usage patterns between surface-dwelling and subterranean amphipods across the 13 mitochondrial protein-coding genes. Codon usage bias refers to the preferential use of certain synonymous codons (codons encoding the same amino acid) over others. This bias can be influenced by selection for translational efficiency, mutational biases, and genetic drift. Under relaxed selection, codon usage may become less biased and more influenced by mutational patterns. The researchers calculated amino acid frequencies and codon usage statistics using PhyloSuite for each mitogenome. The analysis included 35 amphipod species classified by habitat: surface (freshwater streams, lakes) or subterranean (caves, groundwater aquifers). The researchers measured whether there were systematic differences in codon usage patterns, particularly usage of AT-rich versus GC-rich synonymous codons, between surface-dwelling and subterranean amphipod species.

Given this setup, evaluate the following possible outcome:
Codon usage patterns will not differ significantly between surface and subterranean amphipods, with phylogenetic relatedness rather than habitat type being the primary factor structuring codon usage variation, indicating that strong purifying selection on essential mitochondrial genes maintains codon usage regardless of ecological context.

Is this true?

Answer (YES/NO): NO